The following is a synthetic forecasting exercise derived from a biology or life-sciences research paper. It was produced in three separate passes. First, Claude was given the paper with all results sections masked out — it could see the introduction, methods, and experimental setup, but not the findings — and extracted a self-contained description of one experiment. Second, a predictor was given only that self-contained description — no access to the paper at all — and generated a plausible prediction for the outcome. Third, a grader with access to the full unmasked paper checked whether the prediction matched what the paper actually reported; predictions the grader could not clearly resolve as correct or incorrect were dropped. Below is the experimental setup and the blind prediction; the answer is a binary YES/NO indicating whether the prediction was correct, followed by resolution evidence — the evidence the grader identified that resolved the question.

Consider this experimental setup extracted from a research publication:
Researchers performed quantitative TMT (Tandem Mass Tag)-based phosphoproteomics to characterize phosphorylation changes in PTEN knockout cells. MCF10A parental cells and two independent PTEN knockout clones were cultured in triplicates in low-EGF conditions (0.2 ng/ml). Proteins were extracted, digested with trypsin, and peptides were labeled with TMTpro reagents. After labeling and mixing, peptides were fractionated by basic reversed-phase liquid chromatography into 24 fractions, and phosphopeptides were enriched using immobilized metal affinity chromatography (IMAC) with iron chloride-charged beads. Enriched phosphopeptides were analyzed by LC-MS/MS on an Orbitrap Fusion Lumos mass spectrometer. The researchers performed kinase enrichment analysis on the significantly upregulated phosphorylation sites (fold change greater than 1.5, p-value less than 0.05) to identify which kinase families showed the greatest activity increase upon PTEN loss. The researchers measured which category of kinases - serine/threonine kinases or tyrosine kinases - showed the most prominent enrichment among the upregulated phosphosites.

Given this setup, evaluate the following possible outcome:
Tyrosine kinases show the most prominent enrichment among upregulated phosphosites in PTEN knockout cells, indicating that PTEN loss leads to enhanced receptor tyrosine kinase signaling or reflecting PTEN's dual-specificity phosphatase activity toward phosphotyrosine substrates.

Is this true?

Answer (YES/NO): NO